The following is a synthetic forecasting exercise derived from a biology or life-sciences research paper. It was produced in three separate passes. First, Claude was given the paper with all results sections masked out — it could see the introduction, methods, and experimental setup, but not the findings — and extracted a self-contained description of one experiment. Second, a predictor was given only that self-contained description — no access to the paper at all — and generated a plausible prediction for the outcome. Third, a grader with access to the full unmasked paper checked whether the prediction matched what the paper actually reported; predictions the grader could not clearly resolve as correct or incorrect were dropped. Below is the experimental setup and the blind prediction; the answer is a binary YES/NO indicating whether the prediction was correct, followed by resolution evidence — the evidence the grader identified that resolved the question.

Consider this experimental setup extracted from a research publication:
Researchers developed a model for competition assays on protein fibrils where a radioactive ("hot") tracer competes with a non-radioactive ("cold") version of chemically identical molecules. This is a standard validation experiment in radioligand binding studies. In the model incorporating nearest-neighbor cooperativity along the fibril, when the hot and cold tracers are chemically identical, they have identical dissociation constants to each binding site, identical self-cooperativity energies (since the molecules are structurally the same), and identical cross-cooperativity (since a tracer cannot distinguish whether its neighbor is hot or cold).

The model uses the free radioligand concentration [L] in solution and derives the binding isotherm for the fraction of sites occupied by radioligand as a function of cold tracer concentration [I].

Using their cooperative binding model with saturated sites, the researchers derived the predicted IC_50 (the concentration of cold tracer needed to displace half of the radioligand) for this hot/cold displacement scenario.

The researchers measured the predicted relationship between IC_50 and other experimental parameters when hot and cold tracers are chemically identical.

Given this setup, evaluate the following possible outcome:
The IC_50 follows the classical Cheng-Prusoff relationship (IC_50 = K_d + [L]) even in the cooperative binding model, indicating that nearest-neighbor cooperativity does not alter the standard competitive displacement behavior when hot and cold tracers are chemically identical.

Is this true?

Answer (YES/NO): NO